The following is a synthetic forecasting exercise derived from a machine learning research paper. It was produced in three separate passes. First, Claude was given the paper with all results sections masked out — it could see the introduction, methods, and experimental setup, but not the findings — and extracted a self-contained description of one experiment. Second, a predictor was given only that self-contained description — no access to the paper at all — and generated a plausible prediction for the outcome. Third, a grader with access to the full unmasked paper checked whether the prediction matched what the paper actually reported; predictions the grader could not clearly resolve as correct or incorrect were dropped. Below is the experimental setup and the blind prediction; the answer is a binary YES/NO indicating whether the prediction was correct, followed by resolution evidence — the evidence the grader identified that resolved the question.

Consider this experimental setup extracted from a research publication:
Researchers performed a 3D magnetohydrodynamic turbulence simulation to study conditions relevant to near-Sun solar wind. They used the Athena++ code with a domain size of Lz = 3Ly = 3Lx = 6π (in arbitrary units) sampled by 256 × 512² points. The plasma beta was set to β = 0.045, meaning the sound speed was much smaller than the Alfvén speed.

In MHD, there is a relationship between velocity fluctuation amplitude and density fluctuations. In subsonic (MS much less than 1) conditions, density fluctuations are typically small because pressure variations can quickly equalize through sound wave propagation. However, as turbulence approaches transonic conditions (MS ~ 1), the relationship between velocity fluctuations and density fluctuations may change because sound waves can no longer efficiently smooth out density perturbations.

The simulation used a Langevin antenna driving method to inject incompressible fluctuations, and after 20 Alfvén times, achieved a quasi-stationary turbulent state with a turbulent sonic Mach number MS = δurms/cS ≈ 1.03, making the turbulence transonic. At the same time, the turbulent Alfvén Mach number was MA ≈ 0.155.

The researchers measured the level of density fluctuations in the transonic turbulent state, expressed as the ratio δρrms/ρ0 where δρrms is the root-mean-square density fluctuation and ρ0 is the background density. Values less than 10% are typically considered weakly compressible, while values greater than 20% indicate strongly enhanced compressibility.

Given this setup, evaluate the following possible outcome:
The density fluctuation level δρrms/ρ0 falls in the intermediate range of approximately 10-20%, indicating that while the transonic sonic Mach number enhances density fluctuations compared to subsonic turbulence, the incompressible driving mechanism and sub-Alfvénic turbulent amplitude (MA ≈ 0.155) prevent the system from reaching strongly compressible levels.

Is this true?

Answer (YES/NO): NO